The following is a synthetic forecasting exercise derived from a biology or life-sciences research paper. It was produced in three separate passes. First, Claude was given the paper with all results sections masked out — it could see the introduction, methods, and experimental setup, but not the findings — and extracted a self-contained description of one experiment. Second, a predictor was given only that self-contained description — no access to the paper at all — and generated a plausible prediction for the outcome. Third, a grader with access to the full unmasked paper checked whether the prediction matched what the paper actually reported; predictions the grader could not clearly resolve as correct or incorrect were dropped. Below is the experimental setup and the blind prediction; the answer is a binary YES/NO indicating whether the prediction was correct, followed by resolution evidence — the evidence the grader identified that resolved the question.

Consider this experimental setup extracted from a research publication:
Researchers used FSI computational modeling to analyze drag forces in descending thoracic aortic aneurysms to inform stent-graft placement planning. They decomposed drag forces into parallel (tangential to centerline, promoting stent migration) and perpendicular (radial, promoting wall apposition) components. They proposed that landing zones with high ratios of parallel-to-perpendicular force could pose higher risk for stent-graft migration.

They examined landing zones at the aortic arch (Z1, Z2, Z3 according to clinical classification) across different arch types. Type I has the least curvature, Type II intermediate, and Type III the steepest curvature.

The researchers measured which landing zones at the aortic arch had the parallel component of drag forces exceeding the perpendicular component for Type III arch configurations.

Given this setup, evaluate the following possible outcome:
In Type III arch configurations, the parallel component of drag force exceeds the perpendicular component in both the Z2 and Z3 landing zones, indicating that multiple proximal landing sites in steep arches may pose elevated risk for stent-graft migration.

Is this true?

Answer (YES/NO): NO